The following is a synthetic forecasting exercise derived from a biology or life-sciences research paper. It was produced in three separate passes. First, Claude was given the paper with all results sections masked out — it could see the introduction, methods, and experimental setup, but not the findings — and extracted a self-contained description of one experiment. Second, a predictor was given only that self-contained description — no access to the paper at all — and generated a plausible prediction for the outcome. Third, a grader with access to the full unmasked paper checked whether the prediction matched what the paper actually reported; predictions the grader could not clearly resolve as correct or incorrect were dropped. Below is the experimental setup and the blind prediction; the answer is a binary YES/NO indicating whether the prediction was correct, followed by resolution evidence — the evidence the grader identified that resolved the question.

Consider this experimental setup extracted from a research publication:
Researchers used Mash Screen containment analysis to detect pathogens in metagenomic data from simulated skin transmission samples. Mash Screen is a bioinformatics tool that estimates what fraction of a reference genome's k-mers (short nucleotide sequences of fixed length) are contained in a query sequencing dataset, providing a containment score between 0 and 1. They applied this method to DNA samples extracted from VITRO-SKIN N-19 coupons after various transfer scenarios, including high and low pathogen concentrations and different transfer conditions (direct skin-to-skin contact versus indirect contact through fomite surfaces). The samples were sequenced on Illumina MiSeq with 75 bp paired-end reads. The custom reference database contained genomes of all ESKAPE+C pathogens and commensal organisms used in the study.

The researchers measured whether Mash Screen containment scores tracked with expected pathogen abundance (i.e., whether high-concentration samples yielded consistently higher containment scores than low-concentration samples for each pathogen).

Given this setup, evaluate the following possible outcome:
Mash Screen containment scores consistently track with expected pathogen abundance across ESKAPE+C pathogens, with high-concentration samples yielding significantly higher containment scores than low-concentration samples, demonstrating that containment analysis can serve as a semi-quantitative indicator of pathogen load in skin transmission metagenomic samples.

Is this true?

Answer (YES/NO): NO